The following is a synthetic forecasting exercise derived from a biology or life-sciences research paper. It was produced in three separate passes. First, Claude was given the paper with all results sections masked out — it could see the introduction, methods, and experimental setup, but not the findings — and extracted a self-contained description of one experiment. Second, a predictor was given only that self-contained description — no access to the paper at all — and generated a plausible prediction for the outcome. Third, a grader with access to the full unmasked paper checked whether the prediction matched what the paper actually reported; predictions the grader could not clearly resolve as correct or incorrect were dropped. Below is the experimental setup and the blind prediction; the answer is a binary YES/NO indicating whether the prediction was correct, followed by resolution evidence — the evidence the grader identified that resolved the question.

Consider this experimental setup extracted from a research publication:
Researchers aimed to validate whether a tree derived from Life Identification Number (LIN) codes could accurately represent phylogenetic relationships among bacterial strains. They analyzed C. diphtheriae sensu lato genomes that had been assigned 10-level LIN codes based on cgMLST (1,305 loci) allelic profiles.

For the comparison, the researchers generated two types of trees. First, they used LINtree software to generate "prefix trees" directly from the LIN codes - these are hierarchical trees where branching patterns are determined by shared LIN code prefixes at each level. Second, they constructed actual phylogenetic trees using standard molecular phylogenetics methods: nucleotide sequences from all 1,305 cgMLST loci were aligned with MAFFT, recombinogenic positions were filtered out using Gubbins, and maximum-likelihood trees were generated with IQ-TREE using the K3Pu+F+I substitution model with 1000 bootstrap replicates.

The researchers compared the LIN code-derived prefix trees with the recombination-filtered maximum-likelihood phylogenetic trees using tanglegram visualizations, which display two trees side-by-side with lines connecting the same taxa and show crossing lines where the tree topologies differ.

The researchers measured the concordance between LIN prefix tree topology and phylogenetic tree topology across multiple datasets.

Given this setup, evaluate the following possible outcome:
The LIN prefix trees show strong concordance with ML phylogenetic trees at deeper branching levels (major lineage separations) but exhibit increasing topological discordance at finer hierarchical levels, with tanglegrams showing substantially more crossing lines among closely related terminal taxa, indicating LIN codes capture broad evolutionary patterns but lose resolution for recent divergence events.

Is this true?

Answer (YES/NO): NO